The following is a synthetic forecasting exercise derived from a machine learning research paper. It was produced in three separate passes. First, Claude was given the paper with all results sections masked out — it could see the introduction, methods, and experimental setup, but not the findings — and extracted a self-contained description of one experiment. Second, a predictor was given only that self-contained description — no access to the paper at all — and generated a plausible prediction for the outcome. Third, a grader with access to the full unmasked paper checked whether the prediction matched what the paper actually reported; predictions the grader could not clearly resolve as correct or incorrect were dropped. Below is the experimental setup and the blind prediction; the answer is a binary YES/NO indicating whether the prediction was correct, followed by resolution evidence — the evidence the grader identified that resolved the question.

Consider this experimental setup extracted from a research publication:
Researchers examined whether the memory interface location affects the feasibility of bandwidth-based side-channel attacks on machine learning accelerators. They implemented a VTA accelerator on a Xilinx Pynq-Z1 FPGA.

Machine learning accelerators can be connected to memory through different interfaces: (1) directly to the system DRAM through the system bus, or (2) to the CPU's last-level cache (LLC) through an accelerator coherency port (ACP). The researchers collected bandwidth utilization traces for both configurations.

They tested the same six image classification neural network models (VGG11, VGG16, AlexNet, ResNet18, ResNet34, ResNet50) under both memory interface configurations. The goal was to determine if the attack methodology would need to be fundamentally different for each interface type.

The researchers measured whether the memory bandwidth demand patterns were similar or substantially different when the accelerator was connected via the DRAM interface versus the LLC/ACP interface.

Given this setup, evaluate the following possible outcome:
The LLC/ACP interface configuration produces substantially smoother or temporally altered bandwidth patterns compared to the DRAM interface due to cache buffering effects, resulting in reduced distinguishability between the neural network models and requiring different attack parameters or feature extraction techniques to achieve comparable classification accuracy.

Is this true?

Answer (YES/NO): NO